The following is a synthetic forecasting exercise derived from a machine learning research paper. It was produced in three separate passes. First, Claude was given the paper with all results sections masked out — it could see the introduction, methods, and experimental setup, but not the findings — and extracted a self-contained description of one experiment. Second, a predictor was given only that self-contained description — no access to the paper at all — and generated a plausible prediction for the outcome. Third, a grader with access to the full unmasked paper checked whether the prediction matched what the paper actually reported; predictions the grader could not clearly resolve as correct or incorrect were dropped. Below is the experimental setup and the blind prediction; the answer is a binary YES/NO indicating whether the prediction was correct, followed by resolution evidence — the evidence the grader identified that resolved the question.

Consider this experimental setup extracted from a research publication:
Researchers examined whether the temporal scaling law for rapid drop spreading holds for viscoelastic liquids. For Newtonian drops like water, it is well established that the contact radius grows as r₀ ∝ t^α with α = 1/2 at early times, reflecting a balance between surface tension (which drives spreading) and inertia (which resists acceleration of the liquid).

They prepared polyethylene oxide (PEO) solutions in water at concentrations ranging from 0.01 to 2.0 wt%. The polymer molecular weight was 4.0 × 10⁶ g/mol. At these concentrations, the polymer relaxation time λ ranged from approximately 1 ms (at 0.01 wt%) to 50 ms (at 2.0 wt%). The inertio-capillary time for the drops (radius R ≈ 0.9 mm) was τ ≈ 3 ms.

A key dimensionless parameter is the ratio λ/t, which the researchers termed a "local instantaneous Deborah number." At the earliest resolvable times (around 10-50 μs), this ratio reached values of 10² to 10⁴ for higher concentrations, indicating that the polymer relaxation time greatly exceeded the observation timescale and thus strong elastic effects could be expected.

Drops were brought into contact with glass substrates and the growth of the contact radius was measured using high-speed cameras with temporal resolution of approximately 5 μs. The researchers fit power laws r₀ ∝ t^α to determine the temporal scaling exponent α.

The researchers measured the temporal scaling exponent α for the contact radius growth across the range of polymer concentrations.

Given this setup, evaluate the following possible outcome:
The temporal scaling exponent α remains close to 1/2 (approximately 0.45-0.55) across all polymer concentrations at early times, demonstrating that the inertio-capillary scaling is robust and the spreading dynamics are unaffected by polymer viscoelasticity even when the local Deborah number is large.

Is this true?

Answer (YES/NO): YES